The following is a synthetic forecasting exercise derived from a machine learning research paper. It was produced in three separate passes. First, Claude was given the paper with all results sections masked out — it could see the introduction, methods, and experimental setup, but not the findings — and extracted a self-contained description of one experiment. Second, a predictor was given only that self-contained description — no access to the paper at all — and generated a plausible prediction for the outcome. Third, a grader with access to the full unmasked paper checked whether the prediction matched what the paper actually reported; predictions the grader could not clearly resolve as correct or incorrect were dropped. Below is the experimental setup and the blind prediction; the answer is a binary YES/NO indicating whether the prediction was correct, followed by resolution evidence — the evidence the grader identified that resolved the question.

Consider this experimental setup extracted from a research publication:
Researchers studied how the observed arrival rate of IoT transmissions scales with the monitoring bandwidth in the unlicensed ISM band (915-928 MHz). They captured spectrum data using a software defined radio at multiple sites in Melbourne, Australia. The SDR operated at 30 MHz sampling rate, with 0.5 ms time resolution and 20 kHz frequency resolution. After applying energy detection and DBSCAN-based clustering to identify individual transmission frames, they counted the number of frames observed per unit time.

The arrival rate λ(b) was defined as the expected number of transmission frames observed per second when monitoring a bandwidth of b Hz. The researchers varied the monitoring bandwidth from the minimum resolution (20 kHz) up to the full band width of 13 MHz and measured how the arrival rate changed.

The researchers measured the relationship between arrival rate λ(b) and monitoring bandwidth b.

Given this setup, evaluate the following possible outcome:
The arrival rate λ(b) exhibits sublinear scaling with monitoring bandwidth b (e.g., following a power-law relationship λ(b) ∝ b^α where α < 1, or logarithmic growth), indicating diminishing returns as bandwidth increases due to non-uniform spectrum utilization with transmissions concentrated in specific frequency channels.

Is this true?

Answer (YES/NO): NO